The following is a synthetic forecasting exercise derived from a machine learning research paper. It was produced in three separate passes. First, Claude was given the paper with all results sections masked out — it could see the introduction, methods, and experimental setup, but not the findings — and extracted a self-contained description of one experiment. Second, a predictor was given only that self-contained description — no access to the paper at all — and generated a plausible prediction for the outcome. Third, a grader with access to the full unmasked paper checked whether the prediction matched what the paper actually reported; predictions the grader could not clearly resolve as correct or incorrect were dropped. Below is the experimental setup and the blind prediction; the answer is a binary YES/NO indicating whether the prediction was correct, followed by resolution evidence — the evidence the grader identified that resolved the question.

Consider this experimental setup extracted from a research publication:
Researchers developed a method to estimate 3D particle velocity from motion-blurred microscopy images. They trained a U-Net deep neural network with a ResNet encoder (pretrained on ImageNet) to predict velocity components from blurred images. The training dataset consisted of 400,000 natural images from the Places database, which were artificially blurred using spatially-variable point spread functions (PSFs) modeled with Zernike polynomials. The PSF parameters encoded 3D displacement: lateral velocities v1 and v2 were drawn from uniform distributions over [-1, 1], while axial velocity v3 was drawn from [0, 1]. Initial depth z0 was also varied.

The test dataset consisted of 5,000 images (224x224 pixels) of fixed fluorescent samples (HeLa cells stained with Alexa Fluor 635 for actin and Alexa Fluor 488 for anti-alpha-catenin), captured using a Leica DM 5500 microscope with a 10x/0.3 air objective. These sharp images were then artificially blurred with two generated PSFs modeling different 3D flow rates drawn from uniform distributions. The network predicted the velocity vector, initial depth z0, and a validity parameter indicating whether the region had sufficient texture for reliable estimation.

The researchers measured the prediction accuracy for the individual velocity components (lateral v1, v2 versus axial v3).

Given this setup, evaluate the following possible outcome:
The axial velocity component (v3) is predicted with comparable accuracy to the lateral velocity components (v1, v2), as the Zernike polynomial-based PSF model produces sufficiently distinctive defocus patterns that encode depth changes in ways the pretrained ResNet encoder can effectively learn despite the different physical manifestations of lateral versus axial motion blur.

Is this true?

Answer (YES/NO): NO